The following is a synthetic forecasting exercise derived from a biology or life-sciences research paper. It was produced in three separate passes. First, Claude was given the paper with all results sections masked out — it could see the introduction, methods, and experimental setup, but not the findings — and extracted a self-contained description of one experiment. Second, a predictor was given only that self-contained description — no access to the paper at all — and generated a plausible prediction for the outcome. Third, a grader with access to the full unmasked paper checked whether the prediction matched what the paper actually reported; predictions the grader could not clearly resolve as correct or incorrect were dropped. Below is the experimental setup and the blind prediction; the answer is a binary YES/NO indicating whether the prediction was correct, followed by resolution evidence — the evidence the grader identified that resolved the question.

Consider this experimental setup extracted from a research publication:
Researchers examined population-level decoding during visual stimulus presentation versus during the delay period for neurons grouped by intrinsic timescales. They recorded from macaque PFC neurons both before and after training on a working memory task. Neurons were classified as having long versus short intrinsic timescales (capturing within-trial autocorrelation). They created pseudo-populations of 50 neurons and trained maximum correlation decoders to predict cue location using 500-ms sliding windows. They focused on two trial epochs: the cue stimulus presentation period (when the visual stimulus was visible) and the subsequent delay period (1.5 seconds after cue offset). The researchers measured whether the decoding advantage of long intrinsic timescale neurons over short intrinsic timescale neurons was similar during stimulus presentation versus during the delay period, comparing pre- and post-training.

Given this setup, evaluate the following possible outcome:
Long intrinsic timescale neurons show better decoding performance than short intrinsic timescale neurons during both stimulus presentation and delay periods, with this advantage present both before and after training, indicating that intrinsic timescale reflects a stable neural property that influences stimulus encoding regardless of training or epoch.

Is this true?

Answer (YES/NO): NO